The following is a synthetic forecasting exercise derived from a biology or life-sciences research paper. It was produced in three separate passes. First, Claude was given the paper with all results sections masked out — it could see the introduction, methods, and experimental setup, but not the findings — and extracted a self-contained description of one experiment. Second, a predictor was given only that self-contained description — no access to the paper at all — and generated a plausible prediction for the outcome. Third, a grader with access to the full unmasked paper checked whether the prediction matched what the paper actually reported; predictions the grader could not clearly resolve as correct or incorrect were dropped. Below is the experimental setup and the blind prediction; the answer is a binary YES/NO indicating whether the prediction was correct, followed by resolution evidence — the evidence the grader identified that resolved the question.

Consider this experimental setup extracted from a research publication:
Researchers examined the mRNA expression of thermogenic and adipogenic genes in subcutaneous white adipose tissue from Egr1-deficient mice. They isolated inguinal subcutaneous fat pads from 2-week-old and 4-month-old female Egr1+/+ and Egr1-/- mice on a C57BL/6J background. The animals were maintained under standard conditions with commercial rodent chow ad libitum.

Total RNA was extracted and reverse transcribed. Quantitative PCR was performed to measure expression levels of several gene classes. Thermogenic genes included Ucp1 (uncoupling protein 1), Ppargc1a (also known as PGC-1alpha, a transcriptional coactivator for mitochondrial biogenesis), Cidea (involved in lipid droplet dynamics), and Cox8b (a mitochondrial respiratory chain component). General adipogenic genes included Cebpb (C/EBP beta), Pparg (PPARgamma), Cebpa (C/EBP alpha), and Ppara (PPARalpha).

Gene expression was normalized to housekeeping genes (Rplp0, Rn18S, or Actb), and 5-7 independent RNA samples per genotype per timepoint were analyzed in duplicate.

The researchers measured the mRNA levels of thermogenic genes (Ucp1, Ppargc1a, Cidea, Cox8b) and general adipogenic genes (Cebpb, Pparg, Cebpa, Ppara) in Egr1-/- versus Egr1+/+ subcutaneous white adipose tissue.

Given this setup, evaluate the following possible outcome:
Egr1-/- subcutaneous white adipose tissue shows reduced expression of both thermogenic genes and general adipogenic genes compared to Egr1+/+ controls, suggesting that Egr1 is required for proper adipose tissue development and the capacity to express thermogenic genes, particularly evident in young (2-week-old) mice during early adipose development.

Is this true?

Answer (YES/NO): NO